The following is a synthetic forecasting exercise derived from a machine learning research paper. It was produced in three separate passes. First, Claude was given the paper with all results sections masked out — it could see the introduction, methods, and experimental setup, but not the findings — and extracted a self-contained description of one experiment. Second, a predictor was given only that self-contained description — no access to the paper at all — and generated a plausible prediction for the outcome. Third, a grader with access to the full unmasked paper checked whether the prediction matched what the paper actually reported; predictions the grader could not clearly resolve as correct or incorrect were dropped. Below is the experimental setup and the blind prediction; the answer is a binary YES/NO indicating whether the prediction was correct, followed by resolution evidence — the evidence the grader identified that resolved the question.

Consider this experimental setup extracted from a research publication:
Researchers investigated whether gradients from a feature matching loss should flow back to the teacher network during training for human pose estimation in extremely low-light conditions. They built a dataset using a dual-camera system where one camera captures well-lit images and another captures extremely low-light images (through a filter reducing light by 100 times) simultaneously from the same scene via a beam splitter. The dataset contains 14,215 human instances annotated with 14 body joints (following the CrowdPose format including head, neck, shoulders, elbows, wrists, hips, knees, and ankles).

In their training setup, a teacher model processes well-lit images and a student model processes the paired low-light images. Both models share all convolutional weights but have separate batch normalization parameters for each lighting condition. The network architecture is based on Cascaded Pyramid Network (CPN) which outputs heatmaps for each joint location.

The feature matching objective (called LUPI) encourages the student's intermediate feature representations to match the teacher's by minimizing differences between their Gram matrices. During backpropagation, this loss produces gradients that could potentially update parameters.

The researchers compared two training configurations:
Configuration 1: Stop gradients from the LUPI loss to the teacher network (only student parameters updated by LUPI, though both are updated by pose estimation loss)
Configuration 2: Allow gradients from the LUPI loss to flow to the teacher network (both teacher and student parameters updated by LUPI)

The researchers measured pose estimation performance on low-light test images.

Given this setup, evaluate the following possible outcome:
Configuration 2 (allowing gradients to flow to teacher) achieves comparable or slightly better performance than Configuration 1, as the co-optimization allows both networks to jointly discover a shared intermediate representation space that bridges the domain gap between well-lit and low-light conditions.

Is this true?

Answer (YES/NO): NO